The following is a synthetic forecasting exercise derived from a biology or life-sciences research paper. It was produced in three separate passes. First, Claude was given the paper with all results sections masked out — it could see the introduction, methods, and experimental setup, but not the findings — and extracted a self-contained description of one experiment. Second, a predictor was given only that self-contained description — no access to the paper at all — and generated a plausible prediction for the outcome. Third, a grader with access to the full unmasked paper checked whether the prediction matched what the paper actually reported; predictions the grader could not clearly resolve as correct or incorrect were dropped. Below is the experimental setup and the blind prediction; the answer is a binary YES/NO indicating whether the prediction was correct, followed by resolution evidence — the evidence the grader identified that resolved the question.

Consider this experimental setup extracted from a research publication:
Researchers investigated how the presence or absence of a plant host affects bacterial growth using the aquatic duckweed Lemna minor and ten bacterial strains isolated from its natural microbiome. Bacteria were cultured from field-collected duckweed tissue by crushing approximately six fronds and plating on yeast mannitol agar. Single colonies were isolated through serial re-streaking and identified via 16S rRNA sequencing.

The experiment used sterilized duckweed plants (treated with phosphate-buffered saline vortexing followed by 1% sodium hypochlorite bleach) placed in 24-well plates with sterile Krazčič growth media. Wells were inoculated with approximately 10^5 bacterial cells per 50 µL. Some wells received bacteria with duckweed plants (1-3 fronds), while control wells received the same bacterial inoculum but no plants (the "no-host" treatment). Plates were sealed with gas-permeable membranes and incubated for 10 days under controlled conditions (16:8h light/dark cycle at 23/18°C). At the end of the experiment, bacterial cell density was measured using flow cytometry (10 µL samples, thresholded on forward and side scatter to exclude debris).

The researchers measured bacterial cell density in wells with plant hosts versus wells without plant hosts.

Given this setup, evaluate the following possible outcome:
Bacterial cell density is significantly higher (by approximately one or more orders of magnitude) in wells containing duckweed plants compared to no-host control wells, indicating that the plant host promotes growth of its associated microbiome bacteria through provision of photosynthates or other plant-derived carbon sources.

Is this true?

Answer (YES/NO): NO